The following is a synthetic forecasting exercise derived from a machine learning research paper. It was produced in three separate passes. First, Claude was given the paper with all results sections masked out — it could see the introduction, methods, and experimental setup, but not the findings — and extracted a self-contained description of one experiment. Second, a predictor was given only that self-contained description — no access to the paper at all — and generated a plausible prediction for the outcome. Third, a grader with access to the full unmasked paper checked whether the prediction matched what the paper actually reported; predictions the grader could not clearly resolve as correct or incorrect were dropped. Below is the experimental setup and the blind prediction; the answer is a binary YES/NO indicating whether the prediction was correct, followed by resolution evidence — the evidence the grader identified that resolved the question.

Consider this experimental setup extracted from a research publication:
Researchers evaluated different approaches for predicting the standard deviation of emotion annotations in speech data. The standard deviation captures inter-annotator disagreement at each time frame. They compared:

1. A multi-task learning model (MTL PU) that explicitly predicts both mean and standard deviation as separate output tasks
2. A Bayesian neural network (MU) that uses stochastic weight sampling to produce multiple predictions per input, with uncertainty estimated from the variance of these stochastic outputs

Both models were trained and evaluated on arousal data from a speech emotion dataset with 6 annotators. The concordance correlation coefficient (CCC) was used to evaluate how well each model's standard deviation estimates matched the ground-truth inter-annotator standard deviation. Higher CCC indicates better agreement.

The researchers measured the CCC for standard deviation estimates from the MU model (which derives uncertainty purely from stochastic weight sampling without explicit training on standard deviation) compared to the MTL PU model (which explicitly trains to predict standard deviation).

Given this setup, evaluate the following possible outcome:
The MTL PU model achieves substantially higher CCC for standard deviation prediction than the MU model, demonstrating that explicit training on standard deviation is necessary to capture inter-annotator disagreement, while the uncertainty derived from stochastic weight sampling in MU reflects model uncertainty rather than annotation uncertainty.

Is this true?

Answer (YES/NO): YES